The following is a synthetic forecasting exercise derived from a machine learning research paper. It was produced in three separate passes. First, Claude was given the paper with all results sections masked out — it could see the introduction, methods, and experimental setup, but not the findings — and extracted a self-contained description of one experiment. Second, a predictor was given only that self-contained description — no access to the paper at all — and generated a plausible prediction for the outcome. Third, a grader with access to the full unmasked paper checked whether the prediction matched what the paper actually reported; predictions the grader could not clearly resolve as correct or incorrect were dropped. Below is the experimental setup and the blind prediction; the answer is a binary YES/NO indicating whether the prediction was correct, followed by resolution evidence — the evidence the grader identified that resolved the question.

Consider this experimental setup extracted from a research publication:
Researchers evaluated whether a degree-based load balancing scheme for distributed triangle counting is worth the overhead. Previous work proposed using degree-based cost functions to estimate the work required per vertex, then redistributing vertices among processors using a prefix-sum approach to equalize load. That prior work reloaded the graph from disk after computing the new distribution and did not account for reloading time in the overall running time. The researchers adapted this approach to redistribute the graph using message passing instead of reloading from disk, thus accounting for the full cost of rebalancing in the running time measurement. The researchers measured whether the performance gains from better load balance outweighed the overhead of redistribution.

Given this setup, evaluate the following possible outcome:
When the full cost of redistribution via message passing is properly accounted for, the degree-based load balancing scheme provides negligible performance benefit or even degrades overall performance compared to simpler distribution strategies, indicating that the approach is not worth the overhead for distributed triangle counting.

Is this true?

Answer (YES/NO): YES